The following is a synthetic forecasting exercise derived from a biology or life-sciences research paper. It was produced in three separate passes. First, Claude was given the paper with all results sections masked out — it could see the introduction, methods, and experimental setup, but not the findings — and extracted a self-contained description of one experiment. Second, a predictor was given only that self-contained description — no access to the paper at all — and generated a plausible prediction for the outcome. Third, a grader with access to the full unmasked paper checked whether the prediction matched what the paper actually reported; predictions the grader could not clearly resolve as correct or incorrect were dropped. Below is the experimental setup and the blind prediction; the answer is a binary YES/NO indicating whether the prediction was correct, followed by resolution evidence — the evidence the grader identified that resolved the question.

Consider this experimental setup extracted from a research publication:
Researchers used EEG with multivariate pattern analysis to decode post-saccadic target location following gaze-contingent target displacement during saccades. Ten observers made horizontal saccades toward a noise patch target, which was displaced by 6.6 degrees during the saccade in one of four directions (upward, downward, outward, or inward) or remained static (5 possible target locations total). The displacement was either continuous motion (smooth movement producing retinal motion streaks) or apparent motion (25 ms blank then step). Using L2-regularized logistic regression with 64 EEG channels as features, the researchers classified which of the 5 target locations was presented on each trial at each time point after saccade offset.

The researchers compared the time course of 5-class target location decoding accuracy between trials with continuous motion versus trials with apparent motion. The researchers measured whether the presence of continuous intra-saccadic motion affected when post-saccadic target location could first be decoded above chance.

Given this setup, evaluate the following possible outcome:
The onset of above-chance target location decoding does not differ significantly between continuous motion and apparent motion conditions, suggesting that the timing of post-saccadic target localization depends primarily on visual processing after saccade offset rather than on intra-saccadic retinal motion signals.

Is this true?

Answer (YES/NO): NO